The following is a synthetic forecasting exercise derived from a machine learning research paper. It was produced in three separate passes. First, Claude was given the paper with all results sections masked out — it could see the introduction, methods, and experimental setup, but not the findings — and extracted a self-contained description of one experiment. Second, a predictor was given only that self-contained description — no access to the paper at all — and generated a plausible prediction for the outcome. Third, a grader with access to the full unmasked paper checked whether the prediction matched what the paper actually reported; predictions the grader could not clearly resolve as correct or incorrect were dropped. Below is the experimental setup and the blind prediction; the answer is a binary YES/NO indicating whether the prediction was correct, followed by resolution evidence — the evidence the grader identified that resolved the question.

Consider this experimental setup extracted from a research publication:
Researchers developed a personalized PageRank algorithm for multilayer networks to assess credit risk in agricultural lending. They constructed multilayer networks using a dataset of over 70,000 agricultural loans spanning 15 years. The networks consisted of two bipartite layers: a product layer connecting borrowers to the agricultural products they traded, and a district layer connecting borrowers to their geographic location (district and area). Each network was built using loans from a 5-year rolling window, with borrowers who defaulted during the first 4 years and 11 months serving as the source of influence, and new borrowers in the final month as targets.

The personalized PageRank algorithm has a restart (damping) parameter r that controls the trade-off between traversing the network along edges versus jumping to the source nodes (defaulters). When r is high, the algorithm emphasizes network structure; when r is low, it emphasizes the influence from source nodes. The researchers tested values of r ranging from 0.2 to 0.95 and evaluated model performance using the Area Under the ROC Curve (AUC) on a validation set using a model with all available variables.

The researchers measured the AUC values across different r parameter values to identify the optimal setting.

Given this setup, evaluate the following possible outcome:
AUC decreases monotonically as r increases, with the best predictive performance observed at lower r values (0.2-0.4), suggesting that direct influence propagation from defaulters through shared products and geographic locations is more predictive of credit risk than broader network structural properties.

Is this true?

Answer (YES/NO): NO